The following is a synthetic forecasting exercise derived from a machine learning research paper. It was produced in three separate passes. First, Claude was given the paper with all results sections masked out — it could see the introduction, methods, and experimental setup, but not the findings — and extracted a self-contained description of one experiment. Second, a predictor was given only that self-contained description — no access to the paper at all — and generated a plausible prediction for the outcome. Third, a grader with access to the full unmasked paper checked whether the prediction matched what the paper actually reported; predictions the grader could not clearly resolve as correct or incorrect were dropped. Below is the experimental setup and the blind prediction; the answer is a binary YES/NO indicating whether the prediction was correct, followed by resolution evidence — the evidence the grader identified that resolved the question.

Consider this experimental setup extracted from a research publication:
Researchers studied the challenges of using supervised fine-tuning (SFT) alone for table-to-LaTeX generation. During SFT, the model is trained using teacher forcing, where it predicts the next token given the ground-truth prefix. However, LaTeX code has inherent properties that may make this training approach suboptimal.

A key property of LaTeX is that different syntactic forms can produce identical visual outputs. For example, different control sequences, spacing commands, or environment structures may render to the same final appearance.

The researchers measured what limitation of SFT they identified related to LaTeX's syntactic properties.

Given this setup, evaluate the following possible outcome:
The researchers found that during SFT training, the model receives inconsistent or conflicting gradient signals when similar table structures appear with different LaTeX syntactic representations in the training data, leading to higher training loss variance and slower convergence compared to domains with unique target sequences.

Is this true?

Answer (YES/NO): NO